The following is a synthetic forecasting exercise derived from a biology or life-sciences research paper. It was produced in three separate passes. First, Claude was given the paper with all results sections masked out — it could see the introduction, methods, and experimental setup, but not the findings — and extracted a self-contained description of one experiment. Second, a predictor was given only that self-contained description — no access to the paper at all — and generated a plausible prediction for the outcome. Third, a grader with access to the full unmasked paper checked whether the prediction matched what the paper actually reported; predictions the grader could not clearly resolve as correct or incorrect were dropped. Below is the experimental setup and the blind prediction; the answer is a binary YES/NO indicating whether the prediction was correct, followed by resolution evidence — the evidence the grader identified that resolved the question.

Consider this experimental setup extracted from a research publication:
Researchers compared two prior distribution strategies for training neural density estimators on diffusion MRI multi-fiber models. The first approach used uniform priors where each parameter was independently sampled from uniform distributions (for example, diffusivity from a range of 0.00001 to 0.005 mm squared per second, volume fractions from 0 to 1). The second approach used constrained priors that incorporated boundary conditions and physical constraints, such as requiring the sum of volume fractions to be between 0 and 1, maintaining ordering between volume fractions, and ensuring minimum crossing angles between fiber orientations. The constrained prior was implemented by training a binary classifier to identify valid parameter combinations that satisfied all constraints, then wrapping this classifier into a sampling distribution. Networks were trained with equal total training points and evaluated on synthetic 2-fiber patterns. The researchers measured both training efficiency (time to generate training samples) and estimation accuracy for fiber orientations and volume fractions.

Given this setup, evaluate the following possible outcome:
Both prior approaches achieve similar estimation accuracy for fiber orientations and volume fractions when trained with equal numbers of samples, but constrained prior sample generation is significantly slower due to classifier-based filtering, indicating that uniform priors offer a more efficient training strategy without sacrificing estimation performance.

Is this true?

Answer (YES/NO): NO